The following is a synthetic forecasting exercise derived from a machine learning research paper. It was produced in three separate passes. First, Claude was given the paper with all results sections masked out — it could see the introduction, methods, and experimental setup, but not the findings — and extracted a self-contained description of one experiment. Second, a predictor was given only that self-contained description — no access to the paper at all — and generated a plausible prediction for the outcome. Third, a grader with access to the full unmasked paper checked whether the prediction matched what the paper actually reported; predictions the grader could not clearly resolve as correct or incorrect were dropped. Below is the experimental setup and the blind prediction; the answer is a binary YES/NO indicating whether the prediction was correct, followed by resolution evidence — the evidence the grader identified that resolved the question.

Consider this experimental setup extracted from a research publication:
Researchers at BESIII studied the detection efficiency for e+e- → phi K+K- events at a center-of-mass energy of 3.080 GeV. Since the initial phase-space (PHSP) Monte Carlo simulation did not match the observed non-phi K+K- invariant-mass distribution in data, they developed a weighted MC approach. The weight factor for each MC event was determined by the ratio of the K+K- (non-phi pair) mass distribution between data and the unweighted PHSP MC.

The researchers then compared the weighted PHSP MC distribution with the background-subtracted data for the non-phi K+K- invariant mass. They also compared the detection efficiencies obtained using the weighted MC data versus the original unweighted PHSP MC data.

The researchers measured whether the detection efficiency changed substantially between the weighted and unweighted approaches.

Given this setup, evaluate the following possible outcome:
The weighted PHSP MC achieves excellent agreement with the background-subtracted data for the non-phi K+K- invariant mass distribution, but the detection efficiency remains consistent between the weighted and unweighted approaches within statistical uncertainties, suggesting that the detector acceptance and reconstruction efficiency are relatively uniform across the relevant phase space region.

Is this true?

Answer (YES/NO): YES